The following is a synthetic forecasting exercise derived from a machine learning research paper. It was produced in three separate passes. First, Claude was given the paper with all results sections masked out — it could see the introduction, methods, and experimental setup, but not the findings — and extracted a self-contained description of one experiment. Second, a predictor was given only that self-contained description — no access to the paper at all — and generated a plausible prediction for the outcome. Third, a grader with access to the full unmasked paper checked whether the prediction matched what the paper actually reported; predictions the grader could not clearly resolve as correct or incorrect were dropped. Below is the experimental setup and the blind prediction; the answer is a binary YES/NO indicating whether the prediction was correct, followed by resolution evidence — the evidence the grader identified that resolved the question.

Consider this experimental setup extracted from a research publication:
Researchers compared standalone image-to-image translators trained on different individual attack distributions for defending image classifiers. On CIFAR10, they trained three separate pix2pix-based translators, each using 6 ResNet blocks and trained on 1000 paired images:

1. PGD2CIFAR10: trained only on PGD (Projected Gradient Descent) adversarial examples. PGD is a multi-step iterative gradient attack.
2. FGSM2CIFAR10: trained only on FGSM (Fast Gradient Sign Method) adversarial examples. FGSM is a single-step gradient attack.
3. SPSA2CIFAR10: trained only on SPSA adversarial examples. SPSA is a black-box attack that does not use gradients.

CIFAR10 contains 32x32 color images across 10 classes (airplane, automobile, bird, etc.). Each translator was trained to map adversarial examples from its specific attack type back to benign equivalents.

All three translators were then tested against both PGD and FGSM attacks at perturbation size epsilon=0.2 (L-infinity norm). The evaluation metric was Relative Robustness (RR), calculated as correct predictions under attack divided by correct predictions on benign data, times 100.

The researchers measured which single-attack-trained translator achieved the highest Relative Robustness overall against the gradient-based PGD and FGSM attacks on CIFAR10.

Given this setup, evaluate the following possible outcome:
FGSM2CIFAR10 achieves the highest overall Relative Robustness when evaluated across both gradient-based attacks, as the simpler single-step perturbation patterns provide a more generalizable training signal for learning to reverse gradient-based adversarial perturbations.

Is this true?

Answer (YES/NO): YES